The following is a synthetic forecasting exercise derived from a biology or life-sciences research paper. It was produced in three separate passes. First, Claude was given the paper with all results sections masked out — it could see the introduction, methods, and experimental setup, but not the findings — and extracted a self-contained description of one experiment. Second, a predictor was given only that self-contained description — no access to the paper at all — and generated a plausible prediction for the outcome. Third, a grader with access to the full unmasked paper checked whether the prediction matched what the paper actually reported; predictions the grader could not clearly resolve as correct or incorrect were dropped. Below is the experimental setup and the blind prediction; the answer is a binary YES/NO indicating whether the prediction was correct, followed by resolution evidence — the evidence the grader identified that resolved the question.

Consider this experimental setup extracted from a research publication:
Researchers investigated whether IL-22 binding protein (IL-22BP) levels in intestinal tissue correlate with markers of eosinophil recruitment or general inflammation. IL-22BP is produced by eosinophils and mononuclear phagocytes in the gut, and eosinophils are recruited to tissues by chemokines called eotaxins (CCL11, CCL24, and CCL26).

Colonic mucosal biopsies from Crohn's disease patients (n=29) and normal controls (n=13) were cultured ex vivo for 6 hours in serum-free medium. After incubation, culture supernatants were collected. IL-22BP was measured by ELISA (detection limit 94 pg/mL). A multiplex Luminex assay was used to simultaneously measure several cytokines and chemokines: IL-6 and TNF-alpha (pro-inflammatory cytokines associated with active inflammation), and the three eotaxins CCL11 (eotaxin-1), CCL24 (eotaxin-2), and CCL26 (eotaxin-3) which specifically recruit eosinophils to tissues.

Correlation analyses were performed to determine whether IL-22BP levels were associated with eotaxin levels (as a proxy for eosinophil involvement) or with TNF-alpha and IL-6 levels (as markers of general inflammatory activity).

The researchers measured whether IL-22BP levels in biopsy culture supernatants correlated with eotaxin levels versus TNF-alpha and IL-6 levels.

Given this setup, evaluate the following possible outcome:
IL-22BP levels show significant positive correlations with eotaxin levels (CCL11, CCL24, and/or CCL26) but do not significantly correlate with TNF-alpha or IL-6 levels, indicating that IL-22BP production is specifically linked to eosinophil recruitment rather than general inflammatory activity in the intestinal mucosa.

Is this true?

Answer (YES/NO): YES